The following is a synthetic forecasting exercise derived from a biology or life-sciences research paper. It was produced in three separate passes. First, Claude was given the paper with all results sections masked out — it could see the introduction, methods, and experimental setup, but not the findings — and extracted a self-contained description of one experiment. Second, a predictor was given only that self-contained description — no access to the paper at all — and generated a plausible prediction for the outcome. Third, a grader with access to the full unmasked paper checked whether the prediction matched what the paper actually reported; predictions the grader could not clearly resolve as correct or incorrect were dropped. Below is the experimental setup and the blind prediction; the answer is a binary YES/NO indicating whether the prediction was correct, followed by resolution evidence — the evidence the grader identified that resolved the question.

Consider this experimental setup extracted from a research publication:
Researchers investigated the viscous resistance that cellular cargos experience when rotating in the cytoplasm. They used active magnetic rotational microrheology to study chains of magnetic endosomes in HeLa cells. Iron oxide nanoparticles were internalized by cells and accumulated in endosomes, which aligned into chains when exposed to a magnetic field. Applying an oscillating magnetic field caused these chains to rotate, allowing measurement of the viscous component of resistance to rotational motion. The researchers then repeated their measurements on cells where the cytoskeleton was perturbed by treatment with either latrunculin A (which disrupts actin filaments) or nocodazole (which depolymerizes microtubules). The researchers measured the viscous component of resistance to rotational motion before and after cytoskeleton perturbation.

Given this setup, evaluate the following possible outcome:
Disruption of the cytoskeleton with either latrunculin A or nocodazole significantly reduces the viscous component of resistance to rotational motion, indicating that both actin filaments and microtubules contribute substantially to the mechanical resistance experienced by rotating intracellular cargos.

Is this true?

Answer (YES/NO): YES